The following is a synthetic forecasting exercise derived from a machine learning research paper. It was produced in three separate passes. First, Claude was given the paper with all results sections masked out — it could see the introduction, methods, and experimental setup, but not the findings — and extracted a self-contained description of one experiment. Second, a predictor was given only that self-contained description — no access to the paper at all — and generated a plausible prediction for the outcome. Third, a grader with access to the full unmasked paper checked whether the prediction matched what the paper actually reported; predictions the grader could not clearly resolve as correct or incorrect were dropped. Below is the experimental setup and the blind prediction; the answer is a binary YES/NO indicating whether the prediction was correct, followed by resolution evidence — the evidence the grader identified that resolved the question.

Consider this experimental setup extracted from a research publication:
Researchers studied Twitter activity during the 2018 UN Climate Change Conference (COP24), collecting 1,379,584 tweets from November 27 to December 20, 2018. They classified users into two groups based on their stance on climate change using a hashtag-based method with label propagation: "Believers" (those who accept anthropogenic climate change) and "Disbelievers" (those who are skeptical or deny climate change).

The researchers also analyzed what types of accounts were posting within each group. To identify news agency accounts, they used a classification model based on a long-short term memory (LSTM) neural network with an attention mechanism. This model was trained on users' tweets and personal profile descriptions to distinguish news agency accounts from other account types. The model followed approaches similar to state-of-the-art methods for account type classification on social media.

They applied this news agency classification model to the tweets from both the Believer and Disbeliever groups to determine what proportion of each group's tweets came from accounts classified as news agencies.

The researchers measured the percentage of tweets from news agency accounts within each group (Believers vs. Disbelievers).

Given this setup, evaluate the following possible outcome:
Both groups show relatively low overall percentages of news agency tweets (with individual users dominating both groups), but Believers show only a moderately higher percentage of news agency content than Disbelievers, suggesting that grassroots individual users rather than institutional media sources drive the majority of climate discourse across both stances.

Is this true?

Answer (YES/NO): NO